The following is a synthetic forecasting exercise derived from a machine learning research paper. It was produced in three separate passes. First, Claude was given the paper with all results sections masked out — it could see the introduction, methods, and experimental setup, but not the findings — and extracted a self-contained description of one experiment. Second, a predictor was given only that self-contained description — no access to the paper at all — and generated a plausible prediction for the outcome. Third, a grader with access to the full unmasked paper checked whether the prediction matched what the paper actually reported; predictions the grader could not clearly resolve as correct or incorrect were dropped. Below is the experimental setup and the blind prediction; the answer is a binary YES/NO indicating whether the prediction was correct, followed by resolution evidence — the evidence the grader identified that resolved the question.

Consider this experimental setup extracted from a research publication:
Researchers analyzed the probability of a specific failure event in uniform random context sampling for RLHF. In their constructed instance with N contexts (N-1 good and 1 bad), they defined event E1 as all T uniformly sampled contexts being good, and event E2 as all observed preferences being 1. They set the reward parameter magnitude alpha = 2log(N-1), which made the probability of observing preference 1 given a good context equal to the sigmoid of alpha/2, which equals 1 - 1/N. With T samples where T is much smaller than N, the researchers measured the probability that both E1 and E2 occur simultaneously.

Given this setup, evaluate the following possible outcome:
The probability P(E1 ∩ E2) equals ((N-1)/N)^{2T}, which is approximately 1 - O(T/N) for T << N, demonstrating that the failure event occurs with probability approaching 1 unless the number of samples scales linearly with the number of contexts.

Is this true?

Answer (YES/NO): YES